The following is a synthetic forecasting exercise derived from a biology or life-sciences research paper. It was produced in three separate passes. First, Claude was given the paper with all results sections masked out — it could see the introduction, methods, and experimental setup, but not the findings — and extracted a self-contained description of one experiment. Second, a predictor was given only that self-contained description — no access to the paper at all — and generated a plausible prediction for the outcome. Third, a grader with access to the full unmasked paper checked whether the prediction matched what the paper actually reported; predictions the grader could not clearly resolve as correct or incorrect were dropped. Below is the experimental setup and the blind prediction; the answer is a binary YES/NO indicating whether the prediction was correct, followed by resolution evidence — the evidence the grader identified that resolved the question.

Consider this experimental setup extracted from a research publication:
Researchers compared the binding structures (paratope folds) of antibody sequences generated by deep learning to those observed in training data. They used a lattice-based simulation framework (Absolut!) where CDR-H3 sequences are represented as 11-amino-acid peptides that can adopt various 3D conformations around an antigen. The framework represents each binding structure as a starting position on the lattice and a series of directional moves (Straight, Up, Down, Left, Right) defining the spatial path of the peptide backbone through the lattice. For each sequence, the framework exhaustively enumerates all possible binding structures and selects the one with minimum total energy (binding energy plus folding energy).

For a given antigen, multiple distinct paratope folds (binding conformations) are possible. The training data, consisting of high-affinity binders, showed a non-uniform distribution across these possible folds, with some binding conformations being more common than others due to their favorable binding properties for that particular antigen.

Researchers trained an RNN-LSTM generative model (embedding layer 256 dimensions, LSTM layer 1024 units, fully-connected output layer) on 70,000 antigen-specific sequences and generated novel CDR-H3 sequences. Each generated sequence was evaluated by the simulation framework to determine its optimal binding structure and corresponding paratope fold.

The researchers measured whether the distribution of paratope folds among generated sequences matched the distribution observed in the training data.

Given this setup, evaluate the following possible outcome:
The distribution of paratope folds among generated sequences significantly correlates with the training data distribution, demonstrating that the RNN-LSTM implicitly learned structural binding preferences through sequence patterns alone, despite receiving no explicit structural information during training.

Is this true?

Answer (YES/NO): YES